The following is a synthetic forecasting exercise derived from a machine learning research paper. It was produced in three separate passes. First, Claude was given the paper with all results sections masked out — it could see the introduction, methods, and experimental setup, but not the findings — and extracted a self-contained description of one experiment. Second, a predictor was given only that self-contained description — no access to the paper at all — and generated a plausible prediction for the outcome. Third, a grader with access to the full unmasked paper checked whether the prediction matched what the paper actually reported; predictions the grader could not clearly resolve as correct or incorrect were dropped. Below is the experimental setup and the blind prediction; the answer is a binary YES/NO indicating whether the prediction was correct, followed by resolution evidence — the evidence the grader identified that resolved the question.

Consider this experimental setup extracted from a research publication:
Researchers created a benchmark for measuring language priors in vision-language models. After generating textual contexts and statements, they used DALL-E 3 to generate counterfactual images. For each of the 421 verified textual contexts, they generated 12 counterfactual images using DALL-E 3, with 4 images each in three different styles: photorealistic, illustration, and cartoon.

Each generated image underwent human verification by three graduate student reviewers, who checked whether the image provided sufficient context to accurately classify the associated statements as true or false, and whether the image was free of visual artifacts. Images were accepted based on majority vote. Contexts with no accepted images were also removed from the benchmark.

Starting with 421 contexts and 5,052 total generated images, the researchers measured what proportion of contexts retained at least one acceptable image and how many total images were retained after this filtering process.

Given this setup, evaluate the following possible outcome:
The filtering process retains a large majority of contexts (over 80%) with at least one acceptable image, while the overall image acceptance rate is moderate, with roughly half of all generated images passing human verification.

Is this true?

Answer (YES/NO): NO